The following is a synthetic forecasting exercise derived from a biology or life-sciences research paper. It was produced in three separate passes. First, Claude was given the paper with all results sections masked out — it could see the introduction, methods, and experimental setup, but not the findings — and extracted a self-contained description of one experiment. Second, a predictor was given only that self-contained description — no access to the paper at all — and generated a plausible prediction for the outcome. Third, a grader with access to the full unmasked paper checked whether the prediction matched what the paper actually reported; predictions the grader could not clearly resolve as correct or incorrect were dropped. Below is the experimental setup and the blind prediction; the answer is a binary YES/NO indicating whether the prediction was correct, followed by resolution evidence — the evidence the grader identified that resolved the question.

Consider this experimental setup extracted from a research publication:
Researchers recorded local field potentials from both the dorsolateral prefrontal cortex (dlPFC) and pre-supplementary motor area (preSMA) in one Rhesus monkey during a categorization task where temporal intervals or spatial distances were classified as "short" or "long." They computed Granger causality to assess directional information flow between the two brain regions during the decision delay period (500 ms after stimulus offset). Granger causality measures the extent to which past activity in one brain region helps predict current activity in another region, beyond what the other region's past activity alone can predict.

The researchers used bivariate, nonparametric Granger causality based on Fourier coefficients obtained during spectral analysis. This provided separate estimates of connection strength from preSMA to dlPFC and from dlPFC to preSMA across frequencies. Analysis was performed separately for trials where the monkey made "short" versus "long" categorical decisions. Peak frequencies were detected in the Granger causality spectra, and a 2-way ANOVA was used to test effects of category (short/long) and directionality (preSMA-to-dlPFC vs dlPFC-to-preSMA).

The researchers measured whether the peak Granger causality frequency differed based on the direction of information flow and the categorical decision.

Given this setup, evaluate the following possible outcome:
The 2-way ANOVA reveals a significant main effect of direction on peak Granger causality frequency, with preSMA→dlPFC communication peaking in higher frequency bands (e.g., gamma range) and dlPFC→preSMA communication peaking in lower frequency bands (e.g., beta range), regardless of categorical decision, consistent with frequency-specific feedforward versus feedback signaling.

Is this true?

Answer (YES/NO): NO